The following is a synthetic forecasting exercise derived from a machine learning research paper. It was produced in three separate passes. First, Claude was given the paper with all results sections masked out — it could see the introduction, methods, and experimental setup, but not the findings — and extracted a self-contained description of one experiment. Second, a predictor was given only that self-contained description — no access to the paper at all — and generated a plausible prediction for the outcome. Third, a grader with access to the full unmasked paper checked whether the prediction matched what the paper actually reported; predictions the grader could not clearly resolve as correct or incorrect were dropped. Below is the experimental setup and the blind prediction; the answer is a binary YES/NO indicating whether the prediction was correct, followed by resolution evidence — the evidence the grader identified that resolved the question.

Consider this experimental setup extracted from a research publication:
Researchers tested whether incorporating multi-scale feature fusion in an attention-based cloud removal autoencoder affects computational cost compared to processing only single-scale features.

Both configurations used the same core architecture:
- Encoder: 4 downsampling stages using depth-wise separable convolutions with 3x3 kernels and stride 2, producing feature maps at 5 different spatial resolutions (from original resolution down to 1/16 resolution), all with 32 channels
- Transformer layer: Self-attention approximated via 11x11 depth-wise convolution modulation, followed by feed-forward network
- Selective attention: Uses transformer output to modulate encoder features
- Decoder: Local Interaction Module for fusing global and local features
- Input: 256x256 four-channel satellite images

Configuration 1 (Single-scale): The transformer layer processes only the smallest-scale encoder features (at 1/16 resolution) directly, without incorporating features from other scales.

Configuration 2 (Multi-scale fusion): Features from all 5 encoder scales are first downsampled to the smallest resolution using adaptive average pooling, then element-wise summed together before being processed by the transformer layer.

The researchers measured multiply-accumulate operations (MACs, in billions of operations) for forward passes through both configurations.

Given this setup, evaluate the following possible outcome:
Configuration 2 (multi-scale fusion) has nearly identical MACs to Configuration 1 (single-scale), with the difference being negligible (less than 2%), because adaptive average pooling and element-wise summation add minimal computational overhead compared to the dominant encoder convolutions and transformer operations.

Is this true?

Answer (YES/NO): YES